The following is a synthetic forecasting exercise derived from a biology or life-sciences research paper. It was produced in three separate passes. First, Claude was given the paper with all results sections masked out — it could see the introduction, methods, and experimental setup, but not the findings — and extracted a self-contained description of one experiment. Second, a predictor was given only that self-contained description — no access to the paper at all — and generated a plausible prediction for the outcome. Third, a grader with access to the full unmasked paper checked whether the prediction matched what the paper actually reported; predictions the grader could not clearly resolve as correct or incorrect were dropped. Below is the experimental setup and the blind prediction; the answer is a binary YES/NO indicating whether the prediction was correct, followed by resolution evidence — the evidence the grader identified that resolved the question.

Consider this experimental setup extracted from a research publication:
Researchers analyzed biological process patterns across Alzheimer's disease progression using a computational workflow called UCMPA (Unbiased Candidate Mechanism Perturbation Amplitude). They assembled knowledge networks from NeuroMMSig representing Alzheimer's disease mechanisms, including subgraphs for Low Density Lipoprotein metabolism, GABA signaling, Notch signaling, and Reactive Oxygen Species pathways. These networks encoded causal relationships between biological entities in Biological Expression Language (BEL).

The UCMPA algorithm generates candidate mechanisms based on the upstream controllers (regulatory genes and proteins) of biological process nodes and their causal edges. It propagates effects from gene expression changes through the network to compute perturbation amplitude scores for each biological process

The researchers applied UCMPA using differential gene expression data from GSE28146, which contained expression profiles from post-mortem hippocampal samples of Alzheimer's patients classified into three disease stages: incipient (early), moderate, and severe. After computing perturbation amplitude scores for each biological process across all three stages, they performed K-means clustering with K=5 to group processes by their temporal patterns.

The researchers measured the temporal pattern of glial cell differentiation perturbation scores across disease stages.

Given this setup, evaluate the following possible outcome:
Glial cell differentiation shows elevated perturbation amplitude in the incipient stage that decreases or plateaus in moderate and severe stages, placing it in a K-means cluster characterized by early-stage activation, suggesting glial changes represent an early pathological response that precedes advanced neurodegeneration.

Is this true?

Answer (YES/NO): NO